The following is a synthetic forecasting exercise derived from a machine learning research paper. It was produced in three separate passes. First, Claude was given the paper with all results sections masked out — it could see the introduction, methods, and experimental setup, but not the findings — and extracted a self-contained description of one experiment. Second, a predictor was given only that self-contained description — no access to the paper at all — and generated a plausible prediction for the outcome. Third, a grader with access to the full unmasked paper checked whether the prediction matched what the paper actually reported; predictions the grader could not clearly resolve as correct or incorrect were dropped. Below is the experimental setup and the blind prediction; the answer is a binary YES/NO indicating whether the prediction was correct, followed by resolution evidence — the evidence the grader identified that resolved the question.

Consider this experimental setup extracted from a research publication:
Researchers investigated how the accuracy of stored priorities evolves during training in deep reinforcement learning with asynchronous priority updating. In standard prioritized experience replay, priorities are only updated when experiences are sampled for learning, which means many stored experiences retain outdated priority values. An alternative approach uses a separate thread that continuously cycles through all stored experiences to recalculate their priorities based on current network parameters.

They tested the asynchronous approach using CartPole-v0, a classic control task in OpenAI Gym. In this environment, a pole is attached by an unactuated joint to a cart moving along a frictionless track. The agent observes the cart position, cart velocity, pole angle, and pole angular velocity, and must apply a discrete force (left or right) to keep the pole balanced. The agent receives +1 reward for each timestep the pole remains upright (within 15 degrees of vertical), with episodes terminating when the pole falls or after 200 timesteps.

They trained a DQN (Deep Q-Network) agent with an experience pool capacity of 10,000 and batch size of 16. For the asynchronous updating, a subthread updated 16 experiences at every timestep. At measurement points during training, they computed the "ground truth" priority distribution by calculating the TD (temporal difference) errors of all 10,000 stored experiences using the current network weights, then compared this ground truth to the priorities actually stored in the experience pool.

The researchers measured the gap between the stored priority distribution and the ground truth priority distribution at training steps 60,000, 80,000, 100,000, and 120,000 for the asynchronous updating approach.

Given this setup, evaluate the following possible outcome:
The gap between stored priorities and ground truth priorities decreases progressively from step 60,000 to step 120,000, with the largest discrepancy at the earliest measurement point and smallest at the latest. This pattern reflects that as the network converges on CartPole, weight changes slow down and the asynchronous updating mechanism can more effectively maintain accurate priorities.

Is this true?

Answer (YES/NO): YES